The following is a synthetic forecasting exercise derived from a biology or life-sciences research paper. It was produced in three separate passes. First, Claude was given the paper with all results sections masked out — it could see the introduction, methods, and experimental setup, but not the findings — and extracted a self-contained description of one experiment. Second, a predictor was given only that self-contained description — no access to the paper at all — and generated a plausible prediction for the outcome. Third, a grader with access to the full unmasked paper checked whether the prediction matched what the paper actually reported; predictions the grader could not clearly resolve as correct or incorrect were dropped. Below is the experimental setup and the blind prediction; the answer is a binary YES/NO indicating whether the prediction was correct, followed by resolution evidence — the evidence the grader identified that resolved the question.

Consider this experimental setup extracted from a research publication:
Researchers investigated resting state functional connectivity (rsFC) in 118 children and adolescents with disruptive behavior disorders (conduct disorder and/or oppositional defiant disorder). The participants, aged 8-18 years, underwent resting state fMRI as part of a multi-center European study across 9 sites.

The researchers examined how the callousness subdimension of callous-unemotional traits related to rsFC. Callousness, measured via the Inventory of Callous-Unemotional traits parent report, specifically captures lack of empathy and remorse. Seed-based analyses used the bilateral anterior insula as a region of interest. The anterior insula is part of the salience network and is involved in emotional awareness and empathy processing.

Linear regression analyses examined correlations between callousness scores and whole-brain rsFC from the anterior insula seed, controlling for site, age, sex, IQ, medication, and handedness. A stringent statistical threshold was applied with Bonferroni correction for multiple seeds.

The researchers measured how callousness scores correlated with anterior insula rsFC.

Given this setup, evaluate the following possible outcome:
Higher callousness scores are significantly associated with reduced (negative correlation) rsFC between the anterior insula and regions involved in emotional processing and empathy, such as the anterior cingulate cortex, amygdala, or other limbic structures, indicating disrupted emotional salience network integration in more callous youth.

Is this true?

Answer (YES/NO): NO